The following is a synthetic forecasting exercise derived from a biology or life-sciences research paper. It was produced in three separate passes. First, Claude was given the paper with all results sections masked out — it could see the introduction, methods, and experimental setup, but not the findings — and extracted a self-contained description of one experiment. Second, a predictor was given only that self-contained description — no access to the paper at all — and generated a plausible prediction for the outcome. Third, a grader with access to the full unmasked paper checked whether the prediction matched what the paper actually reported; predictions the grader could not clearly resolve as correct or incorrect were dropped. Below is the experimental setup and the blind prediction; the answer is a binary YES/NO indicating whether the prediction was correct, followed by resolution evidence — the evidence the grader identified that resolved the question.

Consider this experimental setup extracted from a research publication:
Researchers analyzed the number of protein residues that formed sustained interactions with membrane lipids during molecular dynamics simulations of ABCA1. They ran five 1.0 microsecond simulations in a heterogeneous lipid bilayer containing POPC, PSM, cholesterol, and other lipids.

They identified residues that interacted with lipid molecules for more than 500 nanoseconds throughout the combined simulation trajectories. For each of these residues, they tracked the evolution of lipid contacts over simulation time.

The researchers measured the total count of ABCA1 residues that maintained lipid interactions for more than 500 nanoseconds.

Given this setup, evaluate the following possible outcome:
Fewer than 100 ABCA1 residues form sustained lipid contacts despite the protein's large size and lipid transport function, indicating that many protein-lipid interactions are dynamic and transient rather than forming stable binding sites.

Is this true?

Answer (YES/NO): NO